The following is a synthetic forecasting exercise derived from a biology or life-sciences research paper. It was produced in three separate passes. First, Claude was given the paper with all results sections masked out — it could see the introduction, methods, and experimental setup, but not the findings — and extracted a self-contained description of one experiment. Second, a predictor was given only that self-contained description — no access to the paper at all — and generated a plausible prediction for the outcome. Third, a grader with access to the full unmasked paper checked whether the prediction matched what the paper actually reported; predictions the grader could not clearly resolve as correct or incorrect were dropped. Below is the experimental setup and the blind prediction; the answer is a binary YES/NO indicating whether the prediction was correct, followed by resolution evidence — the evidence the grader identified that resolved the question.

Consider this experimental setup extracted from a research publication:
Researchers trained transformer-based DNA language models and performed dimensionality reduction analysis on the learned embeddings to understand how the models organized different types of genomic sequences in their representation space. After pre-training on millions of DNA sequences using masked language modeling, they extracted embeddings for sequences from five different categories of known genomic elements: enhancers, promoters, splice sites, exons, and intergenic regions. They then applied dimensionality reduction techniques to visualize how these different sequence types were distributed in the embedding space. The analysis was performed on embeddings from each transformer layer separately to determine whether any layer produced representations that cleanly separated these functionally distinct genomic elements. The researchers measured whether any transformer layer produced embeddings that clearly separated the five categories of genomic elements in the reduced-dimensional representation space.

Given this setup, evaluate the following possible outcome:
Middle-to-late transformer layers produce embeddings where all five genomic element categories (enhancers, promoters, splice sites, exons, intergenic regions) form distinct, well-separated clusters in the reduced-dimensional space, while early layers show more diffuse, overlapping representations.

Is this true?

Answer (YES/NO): NO